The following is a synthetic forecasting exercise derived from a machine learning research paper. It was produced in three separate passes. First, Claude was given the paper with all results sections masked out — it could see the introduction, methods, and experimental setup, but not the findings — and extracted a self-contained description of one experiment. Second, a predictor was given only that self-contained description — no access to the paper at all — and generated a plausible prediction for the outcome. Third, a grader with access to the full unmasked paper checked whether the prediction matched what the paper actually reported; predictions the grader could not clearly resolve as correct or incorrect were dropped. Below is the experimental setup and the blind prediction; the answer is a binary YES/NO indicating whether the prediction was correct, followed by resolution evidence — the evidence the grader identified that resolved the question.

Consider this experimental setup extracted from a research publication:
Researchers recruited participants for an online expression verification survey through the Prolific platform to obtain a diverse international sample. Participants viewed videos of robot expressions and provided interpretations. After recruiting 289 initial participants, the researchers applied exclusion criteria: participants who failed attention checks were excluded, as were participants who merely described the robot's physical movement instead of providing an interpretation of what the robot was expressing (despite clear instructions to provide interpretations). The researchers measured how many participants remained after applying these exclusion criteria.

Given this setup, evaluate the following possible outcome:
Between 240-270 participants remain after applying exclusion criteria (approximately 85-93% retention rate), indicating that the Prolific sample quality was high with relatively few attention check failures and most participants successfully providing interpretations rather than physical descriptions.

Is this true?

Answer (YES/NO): YES